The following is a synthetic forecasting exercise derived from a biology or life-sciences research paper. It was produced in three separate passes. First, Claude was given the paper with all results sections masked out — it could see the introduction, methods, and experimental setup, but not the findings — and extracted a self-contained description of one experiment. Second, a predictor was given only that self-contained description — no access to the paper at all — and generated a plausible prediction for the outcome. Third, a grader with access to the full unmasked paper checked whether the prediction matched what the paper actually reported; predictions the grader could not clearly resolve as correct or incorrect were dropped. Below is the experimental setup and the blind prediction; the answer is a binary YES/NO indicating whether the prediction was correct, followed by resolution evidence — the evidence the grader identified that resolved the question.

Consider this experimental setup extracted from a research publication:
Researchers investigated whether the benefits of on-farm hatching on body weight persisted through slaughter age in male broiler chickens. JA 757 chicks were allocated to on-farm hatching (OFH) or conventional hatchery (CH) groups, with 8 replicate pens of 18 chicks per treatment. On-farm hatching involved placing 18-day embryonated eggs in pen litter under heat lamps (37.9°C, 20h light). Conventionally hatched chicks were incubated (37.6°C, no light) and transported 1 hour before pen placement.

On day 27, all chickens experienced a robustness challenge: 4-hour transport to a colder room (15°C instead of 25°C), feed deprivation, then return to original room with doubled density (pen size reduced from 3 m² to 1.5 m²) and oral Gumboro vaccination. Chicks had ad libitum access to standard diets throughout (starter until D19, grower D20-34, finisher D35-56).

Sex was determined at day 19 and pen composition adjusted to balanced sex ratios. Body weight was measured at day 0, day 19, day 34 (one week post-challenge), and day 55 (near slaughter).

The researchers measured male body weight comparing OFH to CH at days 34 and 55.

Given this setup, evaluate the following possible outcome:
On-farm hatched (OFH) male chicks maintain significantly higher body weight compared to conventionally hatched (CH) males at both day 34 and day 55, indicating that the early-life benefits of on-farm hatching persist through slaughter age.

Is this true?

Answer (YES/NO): NO